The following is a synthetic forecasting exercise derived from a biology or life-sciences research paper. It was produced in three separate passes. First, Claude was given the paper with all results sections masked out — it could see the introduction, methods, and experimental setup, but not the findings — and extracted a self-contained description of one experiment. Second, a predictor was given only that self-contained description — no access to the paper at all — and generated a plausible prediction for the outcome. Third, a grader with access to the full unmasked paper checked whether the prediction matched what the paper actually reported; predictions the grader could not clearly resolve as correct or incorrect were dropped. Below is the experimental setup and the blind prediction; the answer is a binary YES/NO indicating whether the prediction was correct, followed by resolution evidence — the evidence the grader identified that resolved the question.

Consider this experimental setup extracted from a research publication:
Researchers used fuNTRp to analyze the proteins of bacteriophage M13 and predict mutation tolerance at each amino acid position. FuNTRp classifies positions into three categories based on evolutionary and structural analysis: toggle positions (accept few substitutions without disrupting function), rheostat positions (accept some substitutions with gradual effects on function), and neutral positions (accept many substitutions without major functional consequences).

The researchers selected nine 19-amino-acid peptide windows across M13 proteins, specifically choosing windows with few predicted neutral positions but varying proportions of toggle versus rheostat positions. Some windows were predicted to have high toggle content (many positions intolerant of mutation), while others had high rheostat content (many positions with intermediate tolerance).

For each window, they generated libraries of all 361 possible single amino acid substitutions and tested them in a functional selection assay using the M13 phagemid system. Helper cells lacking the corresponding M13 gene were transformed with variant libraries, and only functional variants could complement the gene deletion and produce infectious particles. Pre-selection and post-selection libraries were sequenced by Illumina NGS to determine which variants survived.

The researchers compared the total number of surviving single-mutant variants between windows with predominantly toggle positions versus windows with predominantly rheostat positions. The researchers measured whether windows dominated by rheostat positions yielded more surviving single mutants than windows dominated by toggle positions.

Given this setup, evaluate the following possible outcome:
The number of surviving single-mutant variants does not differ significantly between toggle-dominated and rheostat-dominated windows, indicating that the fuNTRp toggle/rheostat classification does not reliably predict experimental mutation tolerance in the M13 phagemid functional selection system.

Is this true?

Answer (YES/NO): NO